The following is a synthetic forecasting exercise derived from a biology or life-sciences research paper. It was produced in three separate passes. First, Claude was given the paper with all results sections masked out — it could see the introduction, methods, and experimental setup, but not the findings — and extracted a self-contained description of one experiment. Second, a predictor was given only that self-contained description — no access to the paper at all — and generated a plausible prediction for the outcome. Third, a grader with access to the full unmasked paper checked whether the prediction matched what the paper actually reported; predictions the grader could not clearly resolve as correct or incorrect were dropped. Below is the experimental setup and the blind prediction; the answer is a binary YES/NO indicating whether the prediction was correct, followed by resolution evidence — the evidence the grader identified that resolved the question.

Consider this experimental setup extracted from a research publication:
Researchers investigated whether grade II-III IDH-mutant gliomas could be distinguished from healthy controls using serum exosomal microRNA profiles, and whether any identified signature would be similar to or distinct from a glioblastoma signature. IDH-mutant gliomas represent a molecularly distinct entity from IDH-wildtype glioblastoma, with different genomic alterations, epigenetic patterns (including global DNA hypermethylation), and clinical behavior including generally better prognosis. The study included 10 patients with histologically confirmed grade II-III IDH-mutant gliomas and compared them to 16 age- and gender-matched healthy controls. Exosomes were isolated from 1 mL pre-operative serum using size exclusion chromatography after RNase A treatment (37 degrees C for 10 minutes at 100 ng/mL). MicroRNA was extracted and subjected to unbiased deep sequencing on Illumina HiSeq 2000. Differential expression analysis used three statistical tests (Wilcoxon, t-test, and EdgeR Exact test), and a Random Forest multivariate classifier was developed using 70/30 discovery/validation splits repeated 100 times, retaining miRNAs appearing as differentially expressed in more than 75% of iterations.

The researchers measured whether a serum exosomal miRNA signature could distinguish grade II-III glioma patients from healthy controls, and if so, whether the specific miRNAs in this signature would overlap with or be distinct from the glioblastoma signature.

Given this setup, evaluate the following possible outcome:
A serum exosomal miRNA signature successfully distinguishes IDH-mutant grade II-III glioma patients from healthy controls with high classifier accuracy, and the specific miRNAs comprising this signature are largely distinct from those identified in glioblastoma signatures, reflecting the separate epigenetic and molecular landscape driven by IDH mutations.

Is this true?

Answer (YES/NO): YES